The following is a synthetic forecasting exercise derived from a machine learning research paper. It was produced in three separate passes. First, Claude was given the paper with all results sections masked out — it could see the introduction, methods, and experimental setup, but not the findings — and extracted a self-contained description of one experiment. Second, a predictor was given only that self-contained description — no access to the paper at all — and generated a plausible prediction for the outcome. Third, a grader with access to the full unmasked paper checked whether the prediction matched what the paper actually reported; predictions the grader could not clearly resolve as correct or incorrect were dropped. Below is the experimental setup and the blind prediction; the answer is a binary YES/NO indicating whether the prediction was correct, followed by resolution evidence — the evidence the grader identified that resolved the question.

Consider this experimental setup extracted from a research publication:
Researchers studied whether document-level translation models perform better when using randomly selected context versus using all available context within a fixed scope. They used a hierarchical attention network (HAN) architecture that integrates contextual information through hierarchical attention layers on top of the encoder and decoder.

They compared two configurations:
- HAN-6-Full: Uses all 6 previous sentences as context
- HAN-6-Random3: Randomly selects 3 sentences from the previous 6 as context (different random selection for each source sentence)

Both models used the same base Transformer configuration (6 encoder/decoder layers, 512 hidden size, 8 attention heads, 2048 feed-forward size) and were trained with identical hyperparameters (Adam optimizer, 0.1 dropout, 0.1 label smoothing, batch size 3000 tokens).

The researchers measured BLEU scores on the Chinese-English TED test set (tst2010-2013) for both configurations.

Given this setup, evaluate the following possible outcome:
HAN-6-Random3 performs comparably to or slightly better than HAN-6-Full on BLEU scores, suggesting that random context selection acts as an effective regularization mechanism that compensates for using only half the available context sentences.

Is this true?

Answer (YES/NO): YES